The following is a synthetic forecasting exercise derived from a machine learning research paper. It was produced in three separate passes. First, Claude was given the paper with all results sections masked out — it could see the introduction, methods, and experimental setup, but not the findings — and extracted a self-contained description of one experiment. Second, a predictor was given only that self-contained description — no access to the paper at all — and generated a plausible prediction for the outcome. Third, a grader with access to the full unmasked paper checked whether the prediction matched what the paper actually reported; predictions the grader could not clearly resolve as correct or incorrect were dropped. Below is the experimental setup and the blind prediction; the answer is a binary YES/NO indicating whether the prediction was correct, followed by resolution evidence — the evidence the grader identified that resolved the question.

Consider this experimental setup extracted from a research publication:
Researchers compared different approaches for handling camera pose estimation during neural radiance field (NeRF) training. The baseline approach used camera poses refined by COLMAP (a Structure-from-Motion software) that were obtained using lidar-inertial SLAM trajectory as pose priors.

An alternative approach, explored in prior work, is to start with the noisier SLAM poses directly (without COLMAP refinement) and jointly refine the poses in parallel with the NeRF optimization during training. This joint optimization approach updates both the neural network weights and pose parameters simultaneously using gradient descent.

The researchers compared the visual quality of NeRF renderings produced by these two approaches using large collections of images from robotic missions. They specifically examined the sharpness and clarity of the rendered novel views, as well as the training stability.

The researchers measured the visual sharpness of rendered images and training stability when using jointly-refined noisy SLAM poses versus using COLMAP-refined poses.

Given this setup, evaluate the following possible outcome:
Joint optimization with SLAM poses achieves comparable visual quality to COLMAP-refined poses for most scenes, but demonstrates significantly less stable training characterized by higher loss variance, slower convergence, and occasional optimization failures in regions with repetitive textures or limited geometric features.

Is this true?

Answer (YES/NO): NO